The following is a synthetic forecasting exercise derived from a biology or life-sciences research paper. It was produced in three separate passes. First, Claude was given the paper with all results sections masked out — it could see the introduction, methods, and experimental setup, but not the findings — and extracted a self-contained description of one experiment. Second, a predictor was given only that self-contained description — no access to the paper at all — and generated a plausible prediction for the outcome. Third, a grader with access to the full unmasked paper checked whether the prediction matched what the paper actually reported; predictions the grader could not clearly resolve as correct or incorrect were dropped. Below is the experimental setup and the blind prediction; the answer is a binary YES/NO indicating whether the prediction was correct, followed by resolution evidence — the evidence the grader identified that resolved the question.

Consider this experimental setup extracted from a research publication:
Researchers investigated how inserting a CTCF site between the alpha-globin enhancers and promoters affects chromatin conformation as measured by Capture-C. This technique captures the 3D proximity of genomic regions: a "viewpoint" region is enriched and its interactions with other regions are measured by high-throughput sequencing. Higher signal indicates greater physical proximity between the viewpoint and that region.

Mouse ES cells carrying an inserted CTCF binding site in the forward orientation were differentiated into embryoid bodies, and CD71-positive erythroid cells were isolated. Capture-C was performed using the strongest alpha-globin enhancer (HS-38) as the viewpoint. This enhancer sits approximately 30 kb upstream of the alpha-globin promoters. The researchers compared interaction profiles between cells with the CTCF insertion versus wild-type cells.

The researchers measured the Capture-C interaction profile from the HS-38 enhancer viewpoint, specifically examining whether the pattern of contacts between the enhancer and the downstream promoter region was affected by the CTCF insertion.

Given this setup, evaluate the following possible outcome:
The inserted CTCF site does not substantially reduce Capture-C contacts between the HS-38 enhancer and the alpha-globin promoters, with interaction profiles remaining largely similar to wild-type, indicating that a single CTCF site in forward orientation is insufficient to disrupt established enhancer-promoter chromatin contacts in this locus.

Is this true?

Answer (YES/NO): NO